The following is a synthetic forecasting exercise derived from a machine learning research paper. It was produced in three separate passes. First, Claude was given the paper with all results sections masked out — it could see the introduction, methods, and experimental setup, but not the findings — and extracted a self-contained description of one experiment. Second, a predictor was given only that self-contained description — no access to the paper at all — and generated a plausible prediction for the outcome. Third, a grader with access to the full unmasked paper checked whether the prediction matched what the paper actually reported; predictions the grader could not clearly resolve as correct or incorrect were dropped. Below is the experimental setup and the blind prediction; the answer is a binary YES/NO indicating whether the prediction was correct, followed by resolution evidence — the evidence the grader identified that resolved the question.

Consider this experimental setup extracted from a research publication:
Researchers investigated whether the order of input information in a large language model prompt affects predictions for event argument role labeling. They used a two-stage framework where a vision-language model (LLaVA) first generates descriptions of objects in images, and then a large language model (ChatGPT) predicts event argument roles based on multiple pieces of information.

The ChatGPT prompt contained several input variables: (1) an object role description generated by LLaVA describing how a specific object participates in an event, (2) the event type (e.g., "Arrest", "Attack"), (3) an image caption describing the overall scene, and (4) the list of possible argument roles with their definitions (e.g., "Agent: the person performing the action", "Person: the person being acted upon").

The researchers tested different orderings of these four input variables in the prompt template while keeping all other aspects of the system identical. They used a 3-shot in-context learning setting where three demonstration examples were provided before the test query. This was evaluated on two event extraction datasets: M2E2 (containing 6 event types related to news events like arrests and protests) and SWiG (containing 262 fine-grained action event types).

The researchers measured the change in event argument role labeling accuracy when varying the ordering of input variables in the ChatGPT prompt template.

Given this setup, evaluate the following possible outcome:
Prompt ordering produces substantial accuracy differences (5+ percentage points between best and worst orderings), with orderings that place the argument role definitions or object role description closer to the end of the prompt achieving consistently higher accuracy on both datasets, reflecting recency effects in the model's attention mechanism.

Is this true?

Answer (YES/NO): NO